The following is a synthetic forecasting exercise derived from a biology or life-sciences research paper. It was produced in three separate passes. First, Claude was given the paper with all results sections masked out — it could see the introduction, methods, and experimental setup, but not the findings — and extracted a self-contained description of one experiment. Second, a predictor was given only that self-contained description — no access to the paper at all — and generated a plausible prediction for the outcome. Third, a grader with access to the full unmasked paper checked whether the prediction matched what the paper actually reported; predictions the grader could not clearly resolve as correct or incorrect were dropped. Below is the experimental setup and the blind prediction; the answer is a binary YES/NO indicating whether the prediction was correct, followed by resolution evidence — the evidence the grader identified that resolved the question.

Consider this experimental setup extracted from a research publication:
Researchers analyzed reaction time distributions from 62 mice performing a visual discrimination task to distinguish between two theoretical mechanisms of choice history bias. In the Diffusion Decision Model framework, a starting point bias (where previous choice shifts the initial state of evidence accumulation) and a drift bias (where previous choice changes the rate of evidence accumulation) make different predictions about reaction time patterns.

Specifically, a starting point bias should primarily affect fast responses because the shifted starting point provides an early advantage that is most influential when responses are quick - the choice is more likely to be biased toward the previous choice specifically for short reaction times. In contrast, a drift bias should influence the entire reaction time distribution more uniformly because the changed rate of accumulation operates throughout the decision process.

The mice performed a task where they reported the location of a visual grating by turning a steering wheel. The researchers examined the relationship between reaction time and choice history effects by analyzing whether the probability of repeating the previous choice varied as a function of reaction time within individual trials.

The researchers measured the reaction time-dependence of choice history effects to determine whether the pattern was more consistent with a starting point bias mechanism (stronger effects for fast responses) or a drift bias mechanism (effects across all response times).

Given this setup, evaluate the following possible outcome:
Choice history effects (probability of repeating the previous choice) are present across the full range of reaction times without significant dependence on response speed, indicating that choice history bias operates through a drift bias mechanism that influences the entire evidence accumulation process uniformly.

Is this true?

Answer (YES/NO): NO